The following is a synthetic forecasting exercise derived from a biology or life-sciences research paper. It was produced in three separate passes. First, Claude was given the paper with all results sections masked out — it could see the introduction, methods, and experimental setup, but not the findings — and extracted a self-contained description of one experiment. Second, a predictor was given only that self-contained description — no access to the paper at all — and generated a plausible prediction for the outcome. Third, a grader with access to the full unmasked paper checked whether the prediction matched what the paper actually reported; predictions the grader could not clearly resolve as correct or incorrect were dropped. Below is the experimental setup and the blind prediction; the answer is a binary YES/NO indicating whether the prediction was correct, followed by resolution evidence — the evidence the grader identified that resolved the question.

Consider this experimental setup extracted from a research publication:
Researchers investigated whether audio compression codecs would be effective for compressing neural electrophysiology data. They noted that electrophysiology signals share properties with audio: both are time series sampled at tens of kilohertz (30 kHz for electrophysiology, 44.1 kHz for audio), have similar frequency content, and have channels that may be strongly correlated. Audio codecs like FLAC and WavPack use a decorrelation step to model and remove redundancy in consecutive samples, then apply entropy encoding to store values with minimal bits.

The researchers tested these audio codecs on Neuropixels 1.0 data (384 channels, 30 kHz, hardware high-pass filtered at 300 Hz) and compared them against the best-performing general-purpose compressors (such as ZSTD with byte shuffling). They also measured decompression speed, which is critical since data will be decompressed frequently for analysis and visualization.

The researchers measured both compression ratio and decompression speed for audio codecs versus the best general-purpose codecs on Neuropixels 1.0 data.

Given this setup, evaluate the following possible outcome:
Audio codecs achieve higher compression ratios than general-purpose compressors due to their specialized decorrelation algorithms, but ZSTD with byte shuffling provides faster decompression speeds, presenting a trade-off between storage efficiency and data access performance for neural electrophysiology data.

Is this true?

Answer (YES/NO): YES